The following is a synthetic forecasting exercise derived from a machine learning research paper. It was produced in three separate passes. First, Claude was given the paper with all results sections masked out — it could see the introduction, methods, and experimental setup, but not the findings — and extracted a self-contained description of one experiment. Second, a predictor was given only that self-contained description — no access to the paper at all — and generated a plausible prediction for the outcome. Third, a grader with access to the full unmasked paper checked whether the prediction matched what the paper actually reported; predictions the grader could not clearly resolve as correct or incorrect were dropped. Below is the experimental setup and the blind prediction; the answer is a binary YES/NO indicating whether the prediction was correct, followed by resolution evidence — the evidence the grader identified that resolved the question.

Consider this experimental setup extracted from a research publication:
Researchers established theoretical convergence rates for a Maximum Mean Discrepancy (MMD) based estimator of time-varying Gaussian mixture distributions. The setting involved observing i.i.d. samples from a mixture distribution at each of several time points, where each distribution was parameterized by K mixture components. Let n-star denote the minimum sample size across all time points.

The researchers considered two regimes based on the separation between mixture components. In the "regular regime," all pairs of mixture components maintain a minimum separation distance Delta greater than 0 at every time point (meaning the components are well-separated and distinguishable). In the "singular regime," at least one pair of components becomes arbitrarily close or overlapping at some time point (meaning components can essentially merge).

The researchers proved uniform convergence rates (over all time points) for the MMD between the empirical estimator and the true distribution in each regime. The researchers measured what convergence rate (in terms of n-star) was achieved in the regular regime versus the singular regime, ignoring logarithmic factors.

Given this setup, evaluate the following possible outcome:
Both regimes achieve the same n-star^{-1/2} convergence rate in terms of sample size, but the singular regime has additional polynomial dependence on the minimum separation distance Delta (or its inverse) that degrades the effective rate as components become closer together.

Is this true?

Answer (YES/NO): NO